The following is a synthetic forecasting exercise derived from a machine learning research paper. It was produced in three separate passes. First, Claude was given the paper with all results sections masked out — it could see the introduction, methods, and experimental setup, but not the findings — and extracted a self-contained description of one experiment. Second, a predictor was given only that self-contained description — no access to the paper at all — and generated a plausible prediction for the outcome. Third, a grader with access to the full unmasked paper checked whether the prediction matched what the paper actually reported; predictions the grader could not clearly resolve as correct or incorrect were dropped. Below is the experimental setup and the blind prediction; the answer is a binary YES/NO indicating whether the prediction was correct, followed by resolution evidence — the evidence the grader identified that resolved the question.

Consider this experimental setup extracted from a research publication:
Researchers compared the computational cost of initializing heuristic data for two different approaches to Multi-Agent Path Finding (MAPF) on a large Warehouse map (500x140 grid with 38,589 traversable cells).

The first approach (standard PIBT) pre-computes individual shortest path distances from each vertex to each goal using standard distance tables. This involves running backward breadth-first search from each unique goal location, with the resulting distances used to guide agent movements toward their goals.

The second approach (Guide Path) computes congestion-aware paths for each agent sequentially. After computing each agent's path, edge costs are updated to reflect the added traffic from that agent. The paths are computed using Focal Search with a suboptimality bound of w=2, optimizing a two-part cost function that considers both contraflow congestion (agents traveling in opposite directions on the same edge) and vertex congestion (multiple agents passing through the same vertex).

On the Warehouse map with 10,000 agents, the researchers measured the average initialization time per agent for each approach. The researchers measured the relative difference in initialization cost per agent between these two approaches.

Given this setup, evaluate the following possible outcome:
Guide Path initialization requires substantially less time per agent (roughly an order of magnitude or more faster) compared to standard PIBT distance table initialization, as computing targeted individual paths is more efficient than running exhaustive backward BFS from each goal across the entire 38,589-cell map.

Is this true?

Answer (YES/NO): NO